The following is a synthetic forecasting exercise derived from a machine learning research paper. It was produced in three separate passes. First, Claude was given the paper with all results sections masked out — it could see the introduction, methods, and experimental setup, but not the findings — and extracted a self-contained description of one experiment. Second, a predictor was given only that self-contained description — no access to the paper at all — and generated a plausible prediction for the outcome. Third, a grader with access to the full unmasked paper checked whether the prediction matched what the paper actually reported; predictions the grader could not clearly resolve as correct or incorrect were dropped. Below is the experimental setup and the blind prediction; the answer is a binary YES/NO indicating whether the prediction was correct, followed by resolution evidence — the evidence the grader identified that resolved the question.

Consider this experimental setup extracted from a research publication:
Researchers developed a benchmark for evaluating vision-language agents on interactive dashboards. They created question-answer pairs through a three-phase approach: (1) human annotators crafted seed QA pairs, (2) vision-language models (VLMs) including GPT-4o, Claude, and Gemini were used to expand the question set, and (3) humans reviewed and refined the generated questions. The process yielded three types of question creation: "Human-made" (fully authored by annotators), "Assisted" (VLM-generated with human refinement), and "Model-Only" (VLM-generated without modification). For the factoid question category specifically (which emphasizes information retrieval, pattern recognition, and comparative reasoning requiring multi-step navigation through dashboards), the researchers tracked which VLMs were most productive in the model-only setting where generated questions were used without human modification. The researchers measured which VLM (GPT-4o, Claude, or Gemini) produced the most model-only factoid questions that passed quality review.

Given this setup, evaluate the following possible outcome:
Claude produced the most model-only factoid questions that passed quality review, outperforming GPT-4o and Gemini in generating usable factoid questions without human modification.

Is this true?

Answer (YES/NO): NO